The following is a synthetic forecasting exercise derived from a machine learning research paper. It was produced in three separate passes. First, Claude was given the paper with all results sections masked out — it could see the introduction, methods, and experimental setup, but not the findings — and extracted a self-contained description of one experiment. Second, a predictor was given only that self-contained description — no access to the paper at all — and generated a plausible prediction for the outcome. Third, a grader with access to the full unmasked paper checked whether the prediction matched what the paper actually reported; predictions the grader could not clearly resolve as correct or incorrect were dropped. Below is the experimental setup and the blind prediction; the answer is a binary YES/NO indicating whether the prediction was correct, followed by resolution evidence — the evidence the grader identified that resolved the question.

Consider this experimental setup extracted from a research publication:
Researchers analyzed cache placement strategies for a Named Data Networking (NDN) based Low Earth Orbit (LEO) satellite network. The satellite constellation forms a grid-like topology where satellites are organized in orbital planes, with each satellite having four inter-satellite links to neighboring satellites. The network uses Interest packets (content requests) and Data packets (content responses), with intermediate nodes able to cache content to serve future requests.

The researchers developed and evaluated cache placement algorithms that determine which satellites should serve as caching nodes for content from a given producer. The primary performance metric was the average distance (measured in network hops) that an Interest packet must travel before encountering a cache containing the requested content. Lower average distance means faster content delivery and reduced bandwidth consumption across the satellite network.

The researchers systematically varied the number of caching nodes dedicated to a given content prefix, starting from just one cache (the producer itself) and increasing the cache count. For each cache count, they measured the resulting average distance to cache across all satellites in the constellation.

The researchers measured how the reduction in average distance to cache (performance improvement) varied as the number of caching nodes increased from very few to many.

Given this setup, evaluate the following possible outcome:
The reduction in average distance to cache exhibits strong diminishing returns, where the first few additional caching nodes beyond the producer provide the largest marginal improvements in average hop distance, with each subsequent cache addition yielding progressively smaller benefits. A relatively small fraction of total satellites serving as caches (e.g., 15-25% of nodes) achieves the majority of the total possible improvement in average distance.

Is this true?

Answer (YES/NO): NO